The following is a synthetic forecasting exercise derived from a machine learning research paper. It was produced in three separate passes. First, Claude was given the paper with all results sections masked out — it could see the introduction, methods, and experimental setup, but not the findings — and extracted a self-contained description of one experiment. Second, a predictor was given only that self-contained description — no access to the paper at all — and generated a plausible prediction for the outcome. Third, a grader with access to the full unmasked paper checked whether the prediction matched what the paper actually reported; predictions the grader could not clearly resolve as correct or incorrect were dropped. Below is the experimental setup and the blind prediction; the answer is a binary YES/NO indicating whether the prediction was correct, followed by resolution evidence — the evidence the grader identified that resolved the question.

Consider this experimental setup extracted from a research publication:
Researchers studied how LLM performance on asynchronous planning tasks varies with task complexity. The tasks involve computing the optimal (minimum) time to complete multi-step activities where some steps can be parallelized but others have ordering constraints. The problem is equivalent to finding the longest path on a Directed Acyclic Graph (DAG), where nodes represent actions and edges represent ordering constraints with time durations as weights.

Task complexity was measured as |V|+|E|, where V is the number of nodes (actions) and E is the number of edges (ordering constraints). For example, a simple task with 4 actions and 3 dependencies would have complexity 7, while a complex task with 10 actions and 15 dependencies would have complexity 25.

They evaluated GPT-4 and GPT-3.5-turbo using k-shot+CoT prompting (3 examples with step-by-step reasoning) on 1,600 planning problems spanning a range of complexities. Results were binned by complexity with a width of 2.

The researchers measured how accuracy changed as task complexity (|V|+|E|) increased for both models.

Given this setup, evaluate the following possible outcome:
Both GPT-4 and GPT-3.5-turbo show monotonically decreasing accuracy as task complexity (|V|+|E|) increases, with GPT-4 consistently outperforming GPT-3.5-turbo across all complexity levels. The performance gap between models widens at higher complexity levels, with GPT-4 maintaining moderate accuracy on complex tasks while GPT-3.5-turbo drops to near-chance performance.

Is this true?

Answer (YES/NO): NO